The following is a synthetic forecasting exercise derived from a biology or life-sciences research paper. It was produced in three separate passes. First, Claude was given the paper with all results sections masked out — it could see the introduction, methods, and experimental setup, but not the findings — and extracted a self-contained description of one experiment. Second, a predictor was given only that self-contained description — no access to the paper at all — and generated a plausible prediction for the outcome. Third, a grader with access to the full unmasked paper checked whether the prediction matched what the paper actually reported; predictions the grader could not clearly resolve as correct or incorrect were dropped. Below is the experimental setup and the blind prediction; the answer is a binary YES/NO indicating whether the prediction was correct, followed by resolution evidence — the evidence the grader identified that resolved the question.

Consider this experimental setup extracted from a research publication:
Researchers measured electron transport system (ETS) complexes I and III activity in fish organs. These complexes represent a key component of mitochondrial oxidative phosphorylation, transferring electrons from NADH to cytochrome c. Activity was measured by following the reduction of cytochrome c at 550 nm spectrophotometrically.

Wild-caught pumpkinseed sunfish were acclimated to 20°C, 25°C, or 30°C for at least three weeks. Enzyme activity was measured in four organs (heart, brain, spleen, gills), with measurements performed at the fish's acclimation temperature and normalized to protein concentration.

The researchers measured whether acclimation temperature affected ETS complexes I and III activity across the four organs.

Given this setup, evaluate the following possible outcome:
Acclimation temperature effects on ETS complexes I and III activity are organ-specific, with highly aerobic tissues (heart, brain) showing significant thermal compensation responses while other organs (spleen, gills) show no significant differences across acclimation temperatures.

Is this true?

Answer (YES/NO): NO